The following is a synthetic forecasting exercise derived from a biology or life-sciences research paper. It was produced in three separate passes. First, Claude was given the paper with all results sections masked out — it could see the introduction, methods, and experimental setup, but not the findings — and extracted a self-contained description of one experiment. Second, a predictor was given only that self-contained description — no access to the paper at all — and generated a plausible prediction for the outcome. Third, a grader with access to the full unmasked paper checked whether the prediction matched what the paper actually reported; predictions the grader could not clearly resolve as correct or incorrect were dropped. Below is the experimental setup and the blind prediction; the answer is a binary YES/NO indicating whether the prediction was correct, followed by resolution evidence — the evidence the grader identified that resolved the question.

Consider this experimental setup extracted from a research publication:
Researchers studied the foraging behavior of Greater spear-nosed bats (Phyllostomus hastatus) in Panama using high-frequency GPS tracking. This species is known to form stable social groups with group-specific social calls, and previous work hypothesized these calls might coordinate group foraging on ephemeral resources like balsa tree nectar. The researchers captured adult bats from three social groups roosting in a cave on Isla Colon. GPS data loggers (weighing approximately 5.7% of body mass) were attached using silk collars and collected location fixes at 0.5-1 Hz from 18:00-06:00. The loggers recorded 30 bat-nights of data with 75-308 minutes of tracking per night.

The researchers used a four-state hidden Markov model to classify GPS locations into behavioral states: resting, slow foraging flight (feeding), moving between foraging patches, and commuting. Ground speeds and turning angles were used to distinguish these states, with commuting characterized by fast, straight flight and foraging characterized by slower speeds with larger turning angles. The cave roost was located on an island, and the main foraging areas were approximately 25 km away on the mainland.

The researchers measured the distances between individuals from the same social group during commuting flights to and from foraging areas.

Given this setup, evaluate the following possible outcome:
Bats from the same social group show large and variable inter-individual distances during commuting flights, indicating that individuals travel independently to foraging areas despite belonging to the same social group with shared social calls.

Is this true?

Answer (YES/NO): YES